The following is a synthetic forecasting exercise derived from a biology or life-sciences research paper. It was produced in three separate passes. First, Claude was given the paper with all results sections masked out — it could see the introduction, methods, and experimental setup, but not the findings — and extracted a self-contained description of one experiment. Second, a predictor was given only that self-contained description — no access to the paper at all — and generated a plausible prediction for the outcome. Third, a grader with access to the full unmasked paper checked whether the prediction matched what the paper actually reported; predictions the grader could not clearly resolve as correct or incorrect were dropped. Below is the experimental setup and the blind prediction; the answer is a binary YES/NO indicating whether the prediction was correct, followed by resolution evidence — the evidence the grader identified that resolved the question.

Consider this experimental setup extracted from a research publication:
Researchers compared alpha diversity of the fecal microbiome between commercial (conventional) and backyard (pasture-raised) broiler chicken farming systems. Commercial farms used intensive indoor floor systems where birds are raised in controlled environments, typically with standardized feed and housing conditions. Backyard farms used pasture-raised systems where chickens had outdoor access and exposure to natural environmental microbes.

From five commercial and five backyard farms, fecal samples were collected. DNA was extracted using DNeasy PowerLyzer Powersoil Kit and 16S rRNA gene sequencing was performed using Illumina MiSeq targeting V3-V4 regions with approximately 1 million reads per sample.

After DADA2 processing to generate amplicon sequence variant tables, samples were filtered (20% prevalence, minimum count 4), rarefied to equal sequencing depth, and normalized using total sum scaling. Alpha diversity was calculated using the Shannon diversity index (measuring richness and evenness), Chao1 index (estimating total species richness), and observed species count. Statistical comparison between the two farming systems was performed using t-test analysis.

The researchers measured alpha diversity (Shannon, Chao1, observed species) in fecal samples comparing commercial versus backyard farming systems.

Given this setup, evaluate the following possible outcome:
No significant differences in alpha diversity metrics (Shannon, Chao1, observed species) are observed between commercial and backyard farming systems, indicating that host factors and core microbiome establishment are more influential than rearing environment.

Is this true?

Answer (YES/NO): YES